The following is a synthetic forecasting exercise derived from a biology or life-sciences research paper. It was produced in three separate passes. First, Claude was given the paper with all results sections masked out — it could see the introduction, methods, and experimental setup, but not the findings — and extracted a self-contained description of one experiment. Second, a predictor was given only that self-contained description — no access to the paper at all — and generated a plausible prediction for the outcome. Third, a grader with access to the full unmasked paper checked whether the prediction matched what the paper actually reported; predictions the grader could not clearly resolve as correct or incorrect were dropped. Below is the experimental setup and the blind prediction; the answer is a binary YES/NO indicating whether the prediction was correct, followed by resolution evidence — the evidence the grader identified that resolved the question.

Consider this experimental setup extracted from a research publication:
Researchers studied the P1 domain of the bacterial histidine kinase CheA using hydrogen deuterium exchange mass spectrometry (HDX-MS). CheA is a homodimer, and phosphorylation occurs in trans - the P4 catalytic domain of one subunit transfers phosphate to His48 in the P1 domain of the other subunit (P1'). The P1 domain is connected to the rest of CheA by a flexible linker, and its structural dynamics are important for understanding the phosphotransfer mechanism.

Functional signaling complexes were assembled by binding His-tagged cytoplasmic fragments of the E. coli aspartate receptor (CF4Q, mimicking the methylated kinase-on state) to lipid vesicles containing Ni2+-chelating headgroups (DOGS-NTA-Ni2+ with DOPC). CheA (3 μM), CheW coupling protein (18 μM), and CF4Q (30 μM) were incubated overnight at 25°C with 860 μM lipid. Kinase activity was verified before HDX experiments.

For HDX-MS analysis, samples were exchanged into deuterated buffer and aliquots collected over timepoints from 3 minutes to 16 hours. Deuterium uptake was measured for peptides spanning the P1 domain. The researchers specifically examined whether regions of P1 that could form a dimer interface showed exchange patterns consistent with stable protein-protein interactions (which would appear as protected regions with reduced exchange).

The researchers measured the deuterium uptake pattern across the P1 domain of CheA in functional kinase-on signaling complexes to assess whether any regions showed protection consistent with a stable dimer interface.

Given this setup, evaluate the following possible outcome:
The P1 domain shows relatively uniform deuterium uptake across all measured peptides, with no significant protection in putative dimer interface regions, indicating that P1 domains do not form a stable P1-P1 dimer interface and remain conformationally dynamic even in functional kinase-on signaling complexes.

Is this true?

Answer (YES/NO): NO